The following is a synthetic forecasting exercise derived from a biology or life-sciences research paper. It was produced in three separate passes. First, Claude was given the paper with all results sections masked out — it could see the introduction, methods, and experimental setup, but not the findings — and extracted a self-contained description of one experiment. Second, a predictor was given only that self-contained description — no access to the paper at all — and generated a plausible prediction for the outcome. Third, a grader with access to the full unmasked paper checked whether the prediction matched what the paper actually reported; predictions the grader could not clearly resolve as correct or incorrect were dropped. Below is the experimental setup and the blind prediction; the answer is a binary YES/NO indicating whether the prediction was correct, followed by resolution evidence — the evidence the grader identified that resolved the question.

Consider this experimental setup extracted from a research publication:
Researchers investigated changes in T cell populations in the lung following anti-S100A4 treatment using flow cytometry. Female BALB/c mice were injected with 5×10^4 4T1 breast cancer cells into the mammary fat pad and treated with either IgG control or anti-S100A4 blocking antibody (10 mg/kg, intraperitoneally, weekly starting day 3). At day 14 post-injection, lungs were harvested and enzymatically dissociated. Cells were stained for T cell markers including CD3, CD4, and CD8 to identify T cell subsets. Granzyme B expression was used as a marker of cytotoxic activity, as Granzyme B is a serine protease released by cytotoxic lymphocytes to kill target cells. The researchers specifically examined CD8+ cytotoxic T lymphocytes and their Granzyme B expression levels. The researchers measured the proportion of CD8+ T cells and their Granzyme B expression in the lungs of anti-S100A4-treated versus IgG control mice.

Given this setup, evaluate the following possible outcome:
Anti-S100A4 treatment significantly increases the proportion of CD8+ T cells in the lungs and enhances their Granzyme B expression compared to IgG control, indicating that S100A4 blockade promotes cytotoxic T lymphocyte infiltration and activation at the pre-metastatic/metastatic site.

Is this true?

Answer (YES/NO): NO